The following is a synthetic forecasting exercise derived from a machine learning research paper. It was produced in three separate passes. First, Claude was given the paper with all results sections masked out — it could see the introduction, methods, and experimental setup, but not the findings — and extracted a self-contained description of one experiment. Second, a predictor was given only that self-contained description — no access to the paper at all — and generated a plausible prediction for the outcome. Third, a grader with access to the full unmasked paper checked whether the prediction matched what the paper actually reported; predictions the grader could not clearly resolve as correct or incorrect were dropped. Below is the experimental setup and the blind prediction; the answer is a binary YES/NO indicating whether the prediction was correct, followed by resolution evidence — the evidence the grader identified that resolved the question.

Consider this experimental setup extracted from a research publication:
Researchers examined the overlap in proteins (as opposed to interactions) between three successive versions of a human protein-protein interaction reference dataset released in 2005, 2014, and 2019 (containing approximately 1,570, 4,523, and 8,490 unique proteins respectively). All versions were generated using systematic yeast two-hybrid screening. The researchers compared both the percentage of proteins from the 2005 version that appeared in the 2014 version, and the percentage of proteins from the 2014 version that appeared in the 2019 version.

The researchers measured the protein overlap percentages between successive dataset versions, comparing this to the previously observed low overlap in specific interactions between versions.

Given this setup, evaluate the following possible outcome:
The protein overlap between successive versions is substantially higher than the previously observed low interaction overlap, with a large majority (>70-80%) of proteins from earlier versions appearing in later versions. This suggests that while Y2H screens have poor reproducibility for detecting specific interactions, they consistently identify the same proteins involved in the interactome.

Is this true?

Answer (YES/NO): YES